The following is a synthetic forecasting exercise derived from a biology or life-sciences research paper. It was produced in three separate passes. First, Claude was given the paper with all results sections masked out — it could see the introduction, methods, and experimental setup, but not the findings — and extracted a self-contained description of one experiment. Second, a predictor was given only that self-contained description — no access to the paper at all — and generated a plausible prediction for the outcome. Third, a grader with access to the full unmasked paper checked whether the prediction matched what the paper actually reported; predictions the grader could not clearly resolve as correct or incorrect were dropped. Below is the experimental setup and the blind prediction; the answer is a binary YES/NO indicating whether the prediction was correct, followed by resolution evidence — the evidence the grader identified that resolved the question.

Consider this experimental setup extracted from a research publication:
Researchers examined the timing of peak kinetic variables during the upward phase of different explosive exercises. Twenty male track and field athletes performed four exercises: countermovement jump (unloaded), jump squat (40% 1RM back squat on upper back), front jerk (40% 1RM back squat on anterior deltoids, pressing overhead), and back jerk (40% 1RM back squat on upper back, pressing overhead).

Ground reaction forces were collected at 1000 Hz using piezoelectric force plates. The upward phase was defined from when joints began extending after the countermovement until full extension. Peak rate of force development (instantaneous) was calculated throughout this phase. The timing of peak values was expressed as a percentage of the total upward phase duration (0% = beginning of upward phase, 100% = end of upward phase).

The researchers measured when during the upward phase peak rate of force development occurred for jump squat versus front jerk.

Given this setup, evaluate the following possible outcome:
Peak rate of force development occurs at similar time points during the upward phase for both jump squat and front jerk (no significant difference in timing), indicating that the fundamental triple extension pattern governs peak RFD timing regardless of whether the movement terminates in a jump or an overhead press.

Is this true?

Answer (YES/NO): NO